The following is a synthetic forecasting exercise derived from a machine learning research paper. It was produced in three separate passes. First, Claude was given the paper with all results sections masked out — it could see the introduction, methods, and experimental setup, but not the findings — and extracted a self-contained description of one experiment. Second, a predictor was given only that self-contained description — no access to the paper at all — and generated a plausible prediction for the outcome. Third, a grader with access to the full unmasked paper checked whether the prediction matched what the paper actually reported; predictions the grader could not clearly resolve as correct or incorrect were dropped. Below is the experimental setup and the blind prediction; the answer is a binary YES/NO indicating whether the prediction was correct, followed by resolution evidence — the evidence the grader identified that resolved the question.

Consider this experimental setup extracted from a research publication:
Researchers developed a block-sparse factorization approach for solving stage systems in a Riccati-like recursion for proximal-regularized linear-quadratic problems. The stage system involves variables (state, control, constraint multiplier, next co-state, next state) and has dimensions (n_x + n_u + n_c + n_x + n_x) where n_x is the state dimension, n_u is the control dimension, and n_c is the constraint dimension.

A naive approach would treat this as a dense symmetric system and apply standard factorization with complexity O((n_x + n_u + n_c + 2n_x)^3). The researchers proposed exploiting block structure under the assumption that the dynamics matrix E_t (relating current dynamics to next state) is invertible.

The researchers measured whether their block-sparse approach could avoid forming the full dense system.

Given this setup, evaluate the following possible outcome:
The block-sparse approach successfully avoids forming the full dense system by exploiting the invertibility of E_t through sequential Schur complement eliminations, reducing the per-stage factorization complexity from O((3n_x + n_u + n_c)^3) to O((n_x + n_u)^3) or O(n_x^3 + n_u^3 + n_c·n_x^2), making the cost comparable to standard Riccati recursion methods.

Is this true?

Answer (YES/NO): NO